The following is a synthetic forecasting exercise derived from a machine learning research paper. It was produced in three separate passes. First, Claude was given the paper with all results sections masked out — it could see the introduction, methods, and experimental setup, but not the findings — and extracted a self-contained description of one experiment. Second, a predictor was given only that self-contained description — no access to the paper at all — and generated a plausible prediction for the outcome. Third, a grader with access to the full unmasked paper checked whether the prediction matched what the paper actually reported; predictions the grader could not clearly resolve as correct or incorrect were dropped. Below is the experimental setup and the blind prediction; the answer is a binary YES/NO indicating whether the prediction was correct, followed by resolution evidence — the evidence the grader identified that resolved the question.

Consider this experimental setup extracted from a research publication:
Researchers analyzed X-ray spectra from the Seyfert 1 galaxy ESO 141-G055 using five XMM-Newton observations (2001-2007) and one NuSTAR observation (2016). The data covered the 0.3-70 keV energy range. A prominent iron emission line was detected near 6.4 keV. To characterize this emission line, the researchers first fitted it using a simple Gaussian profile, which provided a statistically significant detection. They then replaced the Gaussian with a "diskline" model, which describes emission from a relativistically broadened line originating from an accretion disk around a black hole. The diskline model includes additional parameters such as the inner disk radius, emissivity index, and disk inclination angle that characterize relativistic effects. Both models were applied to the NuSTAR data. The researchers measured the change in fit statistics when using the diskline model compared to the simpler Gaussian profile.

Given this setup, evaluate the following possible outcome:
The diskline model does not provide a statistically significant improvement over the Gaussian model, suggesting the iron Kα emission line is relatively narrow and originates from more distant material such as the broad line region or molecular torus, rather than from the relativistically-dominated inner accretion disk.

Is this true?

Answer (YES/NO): YES